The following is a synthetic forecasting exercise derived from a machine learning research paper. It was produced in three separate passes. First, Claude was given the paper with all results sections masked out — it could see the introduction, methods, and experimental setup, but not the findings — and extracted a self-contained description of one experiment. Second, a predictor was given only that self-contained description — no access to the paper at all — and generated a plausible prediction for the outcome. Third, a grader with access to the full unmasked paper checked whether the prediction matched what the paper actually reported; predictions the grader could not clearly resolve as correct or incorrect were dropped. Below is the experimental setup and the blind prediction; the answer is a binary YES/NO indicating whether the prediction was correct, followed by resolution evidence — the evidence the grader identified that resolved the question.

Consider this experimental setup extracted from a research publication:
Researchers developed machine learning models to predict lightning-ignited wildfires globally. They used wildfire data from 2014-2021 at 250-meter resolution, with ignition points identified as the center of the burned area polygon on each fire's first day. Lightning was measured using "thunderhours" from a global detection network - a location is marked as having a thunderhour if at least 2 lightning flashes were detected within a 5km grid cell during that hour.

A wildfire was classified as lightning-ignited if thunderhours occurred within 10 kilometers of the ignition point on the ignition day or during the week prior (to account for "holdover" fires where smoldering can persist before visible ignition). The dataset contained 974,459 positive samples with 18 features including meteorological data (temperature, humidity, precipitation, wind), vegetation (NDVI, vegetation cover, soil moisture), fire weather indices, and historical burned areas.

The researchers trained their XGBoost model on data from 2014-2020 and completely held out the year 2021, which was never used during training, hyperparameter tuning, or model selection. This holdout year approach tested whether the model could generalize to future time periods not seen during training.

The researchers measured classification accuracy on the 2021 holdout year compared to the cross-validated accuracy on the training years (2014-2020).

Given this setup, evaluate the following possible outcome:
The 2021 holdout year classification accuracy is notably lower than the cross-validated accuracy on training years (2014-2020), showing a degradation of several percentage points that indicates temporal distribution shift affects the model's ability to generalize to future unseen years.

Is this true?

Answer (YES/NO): NO